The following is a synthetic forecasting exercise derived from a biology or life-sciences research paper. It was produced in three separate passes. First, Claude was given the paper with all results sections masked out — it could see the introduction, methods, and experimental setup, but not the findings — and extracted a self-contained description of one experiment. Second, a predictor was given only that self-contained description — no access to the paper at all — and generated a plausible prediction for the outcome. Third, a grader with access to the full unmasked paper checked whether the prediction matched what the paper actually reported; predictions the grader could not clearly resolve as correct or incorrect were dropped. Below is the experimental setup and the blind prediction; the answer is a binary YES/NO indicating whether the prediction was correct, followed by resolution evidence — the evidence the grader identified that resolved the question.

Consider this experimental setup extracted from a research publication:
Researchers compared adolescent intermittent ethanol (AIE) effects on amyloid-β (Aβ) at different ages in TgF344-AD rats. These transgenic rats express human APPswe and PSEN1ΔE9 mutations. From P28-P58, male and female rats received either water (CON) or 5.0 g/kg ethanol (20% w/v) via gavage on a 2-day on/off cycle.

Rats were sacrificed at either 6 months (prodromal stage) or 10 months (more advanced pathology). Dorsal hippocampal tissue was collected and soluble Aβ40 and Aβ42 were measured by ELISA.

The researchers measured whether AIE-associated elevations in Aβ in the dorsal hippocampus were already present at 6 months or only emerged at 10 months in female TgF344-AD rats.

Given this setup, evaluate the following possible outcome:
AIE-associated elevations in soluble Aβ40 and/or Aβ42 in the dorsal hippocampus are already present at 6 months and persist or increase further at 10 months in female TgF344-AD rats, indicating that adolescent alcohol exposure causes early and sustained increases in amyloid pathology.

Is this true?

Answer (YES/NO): NO